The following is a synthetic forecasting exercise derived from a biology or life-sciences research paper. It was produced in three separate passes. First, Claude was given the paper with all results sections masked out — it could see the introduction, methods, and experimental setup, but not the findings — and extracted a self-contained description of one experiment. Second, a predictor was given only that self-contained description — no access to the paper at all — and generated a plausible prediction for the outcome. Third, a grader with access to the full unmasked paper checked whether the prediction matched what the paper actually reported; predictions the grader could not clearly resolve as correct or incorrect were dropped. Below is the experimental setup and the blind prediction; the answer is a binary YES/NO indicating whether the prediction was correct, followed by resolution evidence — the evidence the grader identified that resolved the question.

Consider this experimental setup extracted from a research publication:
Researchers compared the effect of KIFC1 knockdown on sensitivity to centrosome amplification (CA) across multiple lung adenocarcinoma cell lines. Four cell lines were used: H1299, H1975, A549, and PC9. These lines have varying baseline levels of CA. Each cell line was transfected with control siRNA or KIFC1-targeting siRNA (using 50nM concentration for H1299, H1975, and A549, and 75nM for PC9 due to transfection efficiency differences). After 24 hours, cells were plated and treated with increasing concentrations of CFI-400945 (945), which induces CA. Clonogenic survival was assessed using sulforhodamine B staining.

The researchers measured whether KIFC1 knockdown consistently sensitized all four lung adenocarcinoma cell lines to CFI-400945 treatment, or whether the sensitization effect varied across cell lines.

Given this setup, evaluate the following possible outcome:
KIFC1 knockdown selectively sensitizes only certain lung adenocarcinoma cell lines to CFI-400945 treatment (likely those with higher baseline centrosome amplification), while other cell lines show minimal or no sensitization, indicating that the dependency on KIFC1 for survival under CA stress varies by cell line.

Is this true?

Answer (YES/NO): YES